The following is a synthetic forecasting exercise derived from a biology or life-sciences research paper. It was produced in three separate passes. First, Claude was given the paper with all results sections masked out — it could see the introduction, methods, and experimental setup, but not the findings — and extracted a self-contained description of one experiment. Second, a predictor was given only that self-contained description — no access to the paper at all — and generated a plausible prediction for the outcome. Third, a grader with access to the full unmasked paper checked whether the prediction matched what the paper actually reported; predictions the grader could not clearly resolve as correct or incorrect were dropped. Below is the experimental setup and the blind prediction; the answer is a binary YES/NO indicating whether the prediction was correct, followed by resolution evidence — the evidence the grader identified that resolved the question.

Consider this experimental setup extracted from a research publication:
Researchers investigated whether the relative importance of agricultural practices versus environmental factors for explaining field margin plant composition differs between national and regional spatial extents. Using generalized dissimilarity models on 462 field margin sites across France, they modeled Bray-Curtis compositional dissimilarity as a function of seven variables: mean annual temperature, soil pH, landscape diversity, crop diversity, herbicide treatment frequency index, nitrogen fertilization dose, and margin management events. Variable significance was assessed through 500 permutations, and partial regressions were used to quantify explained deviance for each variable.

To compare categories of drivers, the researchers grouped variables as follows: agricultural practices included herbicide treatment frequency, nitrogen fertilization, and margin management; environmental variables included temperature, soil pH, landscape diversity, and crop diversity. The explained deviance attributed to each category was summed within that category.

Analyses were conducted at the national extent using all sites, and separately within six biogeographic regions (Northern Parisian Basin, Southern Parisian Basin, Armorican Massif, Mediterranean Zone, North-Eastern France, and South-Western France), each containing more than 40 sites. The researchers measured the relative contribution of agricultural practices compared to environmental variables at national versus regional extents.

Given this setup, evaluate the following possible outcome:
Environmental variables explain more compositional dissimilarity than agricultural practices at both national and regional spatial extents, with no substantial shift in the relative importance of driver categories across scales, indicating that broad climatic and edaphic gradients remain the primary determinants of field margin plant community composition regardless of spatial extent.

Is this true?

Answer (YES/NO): NO